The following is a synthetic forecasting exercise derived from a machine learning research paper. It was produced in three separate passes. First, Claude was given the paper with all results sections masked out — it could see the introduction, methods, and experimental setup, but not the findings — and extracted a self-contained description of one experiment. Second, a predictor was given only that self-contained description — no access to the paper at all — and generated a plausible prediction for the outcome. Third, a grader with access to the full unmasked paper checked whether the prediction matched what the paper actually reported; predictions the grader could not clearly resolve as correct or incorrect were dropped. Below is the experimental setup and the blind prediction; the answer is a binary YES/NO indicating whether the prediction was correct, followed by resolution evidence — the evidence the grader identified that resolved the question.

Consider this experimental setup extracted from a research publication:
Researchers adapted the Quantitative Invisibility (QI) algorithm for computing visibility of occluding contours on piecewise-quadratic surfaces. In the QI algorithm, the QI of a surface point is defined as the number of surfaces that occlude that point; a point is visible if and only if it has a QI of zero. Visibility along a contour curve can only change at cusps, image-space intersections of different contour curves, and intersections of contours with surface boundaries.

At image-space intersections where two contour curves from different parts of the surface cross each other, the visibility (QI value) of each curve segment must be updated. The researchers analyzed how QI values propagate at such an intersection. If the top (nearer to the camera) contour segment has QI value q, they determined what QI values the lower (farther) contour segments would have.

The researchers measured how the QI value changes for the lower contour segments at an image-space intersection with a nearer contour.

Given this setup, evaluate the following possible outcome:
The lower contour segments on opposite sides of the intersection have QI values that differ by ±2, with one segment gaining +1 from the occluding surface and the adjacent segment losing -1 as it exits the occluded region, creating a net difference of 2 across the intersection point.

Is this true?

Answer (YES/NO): NO